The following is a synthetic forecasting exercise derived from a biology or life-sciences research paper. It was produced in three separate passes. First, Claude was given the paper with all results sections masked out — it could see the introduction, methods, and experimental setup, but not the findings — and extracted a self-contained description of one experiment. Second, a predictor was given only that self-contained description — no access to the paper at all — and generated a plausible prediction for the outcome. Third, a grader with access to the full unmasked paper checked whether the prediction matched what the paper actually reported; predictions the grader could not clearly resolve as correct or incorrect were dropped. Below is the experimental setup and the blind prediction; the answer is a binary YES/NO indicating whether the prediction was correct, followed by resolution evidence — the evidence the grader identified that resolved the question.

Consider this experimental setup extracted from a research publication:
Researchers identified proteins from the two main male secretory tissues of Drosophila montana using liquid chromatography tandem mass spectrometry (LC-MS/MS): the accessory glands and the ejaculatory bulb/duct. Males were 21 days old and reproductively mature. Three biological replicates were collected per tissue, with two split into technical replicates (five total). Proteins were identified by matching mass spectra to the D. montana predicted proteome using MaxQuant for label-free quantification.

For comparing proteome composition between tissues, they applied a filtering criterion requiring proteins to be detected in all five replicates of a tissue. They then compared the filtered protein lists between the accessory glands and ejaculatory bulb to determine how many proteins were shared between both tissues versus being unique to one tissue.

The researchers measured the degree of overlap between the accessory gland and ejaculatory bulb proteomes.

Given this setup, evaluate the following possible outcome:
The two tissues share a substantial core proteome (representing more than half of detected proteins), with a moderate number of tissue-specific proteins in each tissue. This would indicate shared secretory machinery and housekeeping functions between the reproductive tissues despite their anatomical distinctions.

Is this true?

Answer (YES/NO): YES